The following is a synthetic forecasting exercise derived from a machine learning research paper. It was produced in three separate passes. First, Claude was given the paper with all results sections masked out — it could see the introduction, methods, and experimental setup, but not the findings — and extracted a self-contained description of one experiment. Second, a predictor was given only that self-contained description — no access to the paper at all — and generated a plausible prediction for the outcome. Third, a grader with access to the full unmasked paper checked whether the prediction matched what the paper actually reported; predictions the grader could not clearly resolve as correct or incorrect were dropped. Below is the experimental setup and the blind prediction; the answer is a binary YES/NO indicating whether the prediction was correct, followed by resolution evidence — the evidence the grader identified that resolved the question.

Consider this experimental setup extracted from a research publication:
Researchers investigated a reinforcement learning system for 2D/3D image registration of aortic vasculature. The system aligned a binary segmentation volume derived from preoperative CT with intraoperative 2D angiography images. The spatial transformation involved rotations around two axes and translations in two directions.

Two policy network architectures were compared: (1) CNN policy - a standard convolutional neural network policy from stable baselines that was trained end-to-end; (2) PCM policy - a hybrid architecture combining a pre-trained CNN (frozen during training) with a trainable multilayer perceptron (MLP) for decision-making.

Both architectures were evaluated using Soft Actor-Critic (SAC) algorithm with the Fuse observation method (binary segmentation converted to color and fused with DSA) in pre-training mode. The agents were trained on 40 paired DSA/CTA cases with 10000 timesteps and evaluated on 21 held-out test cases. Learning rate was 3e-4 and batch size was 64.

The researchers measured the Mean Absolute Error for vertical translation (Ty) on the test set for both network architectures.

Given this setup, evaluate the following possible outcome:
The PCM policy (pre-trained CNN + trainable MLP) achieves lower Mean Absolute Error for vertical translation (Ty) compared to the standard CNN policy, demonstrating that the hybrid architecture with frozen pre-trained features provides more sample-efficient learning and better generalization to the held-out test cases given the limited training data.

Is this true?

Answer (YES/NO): YES